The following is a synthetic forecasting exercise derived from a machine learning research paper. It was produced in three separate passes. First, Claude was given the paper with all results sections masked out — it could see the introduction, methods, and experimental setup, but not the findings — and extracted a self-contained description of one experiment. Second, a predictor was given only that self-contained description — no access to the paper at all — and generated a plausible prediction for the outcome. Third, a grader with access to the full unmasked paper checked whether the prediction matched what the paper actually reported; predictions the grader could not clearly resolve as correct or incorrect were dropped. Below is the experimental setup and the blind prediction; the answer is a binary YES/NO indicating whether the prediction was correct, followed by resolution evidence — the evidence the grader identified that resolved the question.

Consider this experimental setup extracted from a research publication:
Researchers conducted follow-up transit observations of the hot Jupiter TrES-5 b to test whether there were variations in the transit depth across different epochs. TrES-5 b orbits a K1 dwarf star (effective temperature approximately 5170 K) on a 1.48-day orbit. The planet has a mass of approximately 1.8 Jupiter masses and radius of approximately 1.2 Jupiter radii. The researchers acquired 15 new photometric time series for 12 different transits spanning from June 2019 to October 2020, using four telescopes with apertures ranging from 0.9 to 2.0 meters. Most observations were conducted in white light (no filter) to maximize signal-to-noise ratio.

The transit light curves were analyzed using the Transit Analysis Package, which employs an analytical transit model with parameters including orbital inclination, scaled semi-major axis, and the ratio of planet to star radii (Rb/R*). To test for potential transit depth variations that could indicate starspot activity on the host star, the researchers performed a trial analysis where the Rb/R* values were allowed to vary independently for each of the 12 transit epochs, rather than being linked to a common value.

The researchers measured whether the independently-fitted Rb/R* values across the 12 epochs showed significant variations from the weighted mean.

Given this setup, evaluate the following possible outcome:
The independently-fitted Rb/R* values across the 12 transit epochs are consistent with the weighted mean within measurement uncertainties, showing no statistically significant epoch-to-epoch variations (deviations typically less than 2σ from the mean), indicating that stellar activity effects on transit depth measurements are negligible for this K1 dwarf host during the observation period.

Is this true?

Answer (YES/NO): NO